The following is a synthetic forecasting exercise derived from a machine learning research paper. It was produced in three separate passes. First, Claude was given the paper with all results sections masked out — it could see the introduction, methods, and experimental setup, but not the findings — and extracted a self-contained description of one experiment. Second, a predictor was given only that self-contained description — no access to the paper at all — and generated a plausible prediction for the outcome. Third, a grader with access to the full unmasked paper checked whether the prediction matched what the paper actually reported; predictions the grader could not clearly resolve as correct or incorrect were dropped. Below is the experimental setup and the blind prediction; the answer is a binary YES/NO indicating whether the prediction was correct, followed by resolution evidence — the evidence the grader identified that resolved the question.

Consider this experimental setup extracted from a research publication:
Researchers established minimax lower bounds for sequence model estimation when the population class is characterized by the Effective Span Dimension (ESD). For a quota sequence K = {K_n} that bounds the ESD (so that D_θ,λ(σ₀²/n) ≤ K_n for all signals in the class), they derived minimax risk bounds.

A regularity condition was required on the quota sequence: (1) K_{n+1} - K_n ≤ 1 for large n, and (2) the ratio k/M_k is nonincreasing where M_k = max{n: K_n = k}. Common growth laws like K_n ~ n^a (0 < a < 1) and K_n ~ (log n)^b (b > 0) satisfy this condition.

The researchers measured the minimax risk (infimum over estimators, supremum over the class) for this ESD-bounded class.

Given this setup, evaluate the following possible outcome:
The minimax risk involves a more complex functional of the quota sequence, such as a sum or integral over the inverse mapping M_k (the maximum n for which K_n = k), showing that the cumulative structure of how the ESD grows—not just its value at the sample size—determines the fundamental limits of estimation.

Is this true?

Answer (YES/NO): NO